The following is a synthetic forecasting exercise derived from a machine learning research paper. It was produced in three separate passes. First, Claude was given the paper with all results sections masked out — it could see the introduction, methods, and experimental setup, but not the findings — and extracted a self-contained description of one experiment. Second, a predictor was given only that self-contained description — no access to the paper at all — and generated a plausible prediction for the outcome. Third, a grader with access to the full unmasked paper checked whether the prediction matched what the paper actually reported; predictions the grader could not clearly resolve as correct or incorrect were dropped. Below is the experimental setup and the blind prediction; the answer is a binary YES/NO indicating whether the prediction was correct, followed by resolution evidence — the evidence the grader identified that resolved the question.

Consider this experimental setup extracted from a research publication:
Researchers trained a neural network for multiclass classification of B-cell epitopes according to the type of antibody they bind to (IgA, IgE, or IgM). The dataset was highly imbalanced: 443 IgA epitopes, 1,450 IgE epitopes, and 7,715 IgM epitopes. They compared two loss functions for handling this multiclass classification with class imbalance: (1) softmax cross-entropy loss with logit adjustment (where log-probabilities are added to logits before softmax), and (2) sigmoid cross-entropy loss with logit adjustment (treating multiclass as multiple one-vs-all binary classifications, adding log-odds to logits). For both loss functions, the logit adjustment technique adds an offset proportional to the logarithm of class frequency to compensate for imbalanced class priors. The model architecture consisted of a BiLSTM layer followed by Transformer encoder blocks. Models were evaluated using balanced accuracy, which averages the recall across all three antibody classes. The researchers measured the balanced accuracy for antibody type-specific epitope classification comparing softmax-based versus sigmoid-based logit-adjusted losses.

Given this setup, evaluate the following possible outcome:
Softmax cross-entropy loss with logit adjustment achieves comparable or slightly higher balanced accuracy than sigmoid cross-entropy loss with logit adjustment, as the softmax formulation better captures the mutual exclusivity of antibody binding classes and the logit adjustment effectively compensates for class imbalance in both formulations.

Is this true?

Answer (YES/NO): NO